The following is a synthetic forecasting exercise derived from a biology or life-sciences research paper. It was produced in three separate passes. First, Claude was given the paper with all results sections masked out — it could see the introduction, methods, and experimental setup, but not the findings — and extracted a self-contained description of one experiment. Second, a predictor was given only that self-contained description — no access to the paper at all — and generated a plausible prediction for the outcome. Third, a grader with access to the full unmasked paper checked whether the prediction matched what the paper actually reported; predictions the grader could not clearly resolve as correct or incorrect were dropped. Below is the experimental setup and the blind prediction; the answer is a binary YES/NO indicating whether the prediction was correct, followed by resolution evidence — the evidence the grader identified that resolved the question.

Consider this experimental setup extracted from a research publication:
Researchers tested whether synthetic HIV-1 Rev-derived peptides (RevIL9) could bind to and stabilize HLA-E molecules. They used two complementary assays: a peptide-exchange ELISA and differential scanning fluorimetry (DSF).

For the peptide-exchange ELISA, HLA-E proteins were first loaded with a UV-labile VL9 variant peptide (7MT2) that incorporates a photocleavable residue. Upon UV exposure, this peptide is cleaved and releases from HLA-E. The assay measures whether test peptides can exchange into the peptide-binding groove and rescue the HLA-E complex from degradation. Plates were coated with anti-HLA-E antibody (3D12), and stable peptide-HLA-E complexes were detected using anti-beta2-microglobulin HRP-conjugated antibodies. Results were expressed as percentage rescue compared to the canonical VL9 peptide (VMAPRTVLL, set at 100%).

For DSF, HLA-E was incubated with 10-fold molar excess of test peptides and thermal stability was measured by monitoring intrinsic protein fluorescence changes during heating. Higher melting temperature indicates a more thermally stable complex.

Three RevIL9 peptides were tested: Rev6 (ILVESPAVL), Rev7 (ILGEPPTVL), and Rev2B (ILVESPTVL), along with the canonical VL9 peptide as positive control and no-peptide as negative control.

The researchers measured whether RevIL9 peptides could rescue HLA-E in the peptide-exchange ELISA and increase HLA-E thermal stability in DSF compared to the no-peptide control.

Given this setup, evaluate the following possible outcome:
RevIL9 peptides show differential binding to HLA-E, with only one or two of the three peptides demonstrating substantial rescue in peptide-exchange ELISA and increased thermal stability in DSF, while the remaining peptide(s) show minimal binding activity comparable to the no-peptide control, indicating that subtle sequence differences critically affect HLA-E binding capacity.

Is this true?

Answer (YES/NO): NO